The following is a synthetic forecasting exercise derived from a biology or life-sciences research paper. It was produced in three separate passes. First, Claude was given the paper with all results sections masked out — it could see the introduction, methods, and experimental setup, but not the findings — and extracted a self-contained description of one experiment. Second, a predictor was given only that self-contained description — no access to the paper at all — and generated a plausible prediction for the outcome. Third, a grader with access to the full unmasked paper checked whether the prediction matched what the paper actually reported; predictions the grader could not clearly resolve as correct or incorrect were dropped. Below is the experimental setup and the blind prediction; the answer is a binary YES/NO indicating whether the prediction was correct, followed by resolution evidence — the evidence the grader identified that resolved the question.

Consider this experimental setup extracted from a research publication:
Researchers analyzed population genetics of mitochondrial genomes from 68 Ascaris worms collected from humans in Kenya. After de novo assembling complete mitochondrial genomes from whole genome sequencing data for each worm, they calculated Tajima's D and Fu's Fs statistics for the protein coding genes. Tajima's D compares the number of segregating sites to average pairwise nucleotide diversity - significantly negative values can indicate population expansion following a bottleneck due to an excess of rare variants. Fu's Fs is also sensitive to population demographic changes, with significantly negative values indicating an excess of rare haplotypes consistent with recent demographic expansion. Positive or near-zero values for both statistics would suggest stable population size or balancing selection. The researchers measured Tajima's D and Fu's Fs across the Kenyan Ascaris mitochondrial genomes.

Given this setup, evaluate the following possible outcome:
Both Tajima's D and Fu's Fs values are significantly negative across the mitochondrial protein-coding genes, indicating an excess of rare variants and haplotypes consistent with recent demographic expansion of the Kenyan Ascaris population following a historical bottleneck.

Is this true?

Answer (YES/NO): NO